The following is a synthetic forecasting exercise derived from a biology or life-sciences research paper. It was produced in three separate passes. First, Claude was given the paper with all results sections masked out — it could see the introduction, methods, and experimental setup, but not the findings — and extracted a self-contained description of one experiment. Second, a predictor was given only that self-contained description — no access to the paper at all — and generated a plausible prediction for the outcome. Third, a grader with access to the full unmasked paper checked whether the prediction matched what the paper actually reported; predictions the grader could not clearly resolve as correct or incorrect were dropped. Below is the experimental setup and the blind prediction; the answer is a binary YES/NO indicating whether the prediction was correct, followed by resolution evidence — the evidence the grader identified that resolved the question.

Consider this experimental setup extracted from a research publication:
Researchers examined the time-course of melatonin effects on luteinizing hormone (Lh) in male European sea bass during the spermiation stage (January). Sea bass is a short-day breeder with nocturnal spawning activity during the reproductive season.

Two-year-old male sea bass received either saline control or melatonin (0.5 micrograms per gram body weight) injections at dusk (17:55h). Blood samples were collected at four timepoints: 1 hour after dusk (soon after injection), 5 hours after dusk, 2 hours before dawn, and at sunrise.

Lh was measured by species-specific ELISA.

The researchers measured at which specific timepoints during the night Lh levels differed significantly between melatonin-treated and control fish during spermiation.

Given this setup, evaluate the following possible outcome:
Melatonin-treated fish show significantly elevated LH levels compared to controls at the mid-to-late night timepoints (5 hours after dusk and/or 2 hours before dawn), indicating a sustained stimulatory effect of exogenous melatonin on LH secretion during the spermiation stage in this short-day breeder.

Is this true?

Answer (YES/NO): NO